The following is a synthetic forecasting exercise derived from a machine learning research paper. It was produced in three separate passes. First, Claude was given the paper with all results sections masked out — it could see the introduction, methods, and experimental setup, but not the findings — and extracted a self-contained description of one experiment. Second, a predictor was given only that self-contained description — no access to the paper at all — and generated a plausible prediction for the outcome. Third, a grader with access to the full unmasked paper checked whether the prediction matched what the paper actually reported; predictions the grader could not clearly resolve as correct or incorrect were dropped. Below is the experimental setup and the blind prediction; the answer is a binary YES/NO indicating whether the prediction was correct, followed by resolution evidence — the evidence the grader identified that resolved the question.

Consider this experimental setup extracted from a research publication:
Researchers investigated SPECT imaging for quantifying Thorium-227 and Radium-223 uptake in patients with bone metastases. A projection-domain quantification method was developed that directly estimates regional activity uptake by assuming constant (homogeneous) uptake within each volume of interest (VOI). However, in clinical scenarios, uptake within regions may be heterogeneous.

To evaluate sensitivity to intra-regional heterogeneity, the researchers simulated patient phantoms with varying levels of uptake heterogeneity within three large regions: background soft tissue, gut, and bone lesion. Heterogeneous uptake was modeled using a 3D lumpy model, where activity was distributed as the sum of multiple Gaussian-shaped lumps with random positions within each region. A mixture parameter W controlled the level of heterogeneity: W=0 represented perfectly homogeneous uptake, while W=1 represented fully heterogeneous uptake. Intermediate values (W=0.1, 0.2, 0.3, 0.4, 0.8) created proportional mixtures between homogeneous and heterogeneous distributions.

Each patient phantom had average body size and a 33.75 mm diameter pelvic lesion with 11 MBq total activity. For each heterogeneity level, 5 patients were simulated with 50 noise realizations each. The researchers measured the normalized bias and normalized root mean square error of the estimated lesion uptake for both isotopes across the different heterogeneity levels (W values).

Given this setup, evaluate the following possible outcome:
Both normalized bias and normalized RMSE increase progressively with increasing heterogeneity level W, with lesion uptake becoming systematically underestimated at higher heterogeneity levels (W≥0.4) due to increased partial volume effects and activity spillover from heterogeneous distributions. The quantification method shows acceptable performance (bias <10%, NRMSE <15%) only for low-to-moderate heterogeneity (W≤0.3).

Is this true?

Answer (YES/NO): NO